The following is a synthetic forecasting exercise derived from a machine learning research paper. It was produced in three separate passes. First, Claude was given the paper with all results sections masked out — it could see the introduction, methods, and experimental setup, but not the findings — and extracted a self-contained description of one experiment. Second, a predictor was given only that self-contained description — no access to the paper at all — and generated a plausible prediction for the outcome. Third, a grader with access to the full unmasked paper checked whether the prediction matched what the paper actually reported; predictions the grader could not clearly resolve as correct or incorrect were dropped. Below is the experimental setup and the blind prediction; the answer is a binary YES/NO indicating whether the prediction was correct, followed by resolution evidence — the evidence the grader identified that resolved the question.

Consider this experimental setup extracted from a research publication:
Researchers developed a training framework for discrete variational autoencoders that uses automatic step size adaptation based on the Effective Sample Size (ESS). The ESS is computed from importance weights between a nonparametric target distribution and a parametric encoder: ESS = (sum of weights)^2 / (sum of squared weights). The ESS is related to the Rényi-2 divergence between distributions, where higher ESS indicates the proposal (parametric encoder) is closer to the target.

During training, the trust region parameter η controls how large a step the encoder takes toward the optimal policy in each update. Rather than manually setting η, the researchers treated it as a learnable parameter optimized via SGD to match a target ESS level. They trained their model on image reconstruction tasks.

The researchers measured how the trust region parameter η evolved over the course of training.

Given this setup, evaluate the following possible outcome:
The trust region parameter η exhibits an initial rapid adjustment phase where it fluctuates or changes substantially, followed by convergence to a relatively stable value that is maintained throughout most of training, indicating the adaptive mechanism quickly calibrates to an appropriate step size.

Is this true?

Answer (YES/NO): NO